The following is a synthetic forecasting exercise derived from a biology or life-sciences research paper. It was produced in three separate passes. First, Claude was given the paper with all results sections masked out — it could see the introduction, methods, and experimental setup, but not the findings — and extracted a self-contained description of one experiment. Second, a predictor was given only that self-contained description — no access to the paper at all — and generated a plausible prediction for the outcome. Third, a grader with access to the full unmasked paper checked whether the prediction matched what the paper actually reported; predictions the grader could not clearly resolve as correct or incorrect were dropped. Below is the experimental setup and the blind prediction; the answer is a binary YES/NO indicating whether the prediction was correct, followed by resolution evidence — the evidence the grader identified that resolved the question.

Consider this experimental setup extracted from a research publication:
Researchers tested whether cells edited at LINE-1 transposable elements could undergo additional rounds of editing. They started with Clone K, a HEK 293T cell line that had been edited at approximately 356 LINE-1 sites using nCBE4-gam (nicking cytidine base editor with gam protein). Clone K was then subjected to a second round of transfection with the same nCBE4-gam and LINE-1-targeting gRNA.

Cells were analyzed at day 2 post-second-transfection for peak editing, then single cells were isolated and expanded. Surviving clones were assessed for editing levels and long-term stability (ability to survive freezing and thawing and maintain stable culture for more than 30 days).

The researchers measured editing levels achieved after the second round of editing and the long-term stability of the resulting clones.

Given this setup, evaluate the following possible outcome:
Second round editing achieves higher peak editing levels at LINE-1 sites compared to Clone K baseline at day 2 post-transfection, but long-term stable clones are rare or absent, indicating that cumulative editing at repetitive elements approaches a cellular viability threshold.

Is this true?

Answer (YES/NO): NO